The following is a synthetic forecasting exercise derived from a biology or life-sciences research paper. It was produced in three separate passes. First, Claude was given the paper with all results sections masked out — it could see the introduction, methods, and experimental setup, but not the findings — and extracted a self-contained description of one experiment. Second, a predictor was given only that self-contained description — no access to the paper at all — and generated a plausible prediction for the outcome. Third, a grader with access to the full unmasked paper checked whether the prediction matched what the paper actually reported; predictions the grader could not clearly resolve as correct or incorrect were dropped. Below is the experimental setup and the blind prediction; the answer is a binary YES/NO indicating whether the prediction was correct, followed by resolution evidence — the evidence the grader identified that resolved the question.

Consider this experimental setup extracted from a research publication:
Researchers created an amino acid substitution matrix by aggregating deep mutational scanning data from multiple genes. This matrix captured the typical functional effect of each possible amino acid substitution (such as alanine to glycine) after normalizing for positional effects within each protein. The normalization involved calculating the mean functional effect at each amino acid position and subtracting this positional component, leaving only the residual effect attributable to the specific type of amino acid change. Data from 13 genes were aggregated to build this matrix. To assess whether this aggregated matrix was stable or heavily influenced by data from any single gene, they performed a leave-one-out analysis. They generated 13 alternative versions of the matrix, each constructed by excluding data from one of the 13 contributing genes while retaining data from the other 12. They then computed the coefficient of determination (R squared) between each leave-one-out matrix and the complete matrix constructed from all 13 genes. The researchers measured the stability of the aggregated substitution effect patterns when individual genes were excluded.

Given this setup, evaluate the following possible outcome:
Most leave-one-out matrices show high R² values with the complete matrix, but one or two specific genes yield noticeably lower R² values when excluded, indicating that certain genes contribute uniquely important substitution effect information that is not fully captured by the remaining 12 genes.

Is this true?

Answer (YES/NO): NO